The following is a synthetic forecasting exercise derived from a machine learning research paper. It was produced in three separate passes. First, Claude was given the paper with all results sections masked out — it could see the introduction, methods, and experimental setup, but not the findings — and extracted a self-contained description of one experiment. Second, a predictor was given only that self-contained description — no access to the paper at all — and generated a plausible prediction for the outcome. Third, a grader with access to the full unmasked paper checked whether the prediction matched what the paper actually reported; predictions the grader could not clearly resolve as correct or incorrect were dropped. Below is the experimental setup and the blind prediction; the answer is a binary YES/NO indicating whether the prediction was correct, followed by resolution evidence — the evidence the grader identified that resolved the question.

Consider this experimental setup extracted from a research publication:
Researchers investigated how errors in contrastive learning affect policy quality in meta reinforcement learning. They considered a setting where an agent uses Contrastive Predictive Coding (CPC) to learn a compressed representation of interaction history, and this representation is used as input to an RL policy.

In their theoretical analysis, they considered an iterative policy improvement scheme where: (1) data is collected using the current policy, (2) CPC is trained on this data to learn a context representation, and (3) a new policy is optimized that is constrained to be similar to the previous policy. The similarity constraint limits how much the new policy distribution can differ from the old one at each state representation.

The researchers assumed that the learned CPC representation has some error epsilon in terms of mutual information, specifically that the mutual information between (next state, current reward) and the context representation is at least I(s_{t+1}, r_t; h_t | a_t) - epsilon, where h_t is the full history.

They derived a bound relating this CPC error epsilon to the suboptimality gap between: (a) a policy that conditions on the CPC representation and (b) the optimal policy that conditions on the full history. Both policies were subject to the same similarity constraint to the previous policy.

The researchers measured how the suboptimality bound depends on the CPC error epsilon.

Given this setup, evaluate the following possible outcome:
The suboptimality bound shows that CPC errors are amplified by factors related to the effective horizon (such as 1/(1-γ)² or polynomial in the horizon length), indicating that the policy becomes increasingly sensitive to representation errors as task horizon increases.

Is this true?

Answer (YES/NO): YES